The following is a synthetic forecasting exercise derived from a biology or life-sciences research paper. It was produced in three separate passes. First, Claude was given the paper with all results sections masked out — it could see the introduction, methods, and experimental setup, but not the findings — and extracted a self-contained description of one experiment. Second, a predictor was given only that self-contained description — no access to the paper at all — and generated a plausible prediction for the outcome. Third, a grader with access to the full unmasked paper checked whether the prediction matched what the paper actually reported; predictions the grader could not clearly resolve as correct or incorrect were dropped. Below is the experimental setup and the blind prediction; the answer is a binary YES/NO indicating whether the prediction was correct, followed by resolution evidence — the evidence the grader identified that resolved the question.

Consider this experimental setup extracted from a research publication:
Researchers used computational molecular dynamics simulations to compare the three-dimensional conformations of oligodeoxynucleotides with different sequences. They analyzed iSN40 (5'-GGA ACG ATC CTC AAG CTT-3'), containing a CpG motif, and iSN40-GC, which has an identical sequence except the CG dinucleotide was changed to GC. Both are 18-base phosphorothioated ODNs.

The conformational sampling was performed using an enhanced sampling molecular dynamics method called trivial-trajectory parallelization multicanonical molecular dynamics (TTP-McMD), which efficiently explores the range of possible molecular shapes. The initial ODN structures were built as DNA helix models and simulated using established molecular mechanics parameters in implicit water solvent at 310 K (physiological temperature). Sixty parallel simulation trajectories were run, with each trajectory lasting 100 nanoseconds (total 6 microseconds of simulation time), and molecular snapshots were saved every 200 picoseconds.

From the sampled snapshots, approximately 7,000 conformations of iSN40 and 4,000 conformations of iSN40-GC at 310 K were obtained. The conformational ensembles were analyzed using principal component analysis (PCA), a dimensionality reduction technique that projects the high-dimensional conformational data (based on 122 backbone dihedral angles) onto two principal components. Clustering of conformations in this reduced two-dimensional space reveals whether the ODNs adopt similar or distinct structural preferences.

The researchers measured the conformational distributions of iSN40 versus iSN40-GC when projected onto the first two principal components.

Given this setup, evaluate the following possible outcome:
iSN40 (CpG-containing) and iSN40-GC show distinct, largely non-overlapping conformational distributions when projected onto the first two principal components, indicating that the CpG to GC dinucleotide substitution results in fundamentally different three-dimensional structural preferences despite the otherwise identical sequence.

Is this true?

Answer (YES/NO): NO